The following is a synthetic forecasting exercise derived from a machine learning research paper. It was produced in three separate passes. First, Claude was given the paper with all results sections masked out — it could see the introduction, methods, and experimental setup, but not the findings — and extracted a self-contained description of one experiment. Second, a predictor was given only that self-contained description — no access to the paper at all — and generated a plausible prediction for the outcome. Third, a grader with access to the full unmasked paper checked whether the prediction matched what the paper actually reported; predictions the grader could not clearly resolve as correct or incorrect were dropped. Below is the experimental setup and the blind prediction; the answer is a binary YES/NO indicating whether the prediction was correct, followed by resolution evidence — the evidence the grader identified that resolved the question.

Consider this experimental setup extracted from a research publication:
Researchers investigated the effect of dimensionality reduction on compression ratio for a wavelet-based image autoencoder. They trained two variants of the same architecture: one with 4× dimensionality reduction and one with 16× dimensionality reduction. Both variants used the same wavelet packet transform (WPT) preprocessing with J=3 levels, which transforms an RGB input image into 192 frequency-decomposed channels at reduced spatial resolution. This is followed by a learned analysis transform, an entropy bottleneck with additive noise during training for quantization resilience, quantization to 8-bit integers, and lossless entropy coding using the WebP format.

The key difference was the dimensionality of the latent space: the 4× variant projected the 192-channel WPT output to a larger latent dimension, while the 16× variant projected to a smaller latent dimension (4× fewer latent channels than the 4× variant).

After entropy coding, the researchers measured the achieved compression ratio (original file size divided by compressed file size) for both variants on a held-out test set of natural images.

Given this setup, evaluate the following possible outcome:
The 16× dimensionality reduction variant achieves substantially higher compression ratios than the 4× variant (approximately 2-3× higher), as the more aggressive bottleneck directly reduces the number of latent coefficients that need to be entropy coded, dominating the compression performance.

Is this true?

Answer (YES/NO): NO